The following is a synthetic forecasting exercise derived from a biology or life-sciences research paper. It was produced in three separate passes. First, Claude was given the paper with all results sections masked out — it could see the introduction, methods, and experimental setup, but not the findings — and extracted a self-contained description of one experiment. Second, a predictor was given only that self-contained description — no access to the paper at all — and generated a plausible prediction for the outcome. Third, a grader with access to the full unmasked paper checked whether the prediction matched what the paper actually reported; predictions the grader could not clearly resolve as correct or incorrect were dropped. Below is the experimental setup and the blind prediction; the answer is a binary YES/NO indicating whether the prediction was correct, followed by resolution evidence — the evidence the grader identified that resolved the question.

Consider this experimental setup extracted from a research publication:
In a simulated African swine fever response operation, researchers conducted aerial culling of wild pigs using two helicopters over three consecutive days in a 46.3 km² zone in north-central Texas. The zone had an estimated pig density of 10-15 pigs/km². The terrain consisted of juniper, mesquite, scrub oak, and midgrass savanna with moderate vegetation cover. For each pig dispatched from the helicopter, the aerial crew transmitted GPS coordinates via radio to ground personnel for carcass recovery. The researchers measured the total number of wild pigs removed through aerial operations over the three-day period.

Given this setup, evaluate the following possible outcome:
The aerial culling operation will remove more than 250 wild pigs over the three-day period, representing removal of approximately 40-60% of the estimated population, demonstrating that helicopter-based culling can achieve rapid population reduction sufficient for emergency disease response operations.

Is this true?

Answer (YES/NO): YES